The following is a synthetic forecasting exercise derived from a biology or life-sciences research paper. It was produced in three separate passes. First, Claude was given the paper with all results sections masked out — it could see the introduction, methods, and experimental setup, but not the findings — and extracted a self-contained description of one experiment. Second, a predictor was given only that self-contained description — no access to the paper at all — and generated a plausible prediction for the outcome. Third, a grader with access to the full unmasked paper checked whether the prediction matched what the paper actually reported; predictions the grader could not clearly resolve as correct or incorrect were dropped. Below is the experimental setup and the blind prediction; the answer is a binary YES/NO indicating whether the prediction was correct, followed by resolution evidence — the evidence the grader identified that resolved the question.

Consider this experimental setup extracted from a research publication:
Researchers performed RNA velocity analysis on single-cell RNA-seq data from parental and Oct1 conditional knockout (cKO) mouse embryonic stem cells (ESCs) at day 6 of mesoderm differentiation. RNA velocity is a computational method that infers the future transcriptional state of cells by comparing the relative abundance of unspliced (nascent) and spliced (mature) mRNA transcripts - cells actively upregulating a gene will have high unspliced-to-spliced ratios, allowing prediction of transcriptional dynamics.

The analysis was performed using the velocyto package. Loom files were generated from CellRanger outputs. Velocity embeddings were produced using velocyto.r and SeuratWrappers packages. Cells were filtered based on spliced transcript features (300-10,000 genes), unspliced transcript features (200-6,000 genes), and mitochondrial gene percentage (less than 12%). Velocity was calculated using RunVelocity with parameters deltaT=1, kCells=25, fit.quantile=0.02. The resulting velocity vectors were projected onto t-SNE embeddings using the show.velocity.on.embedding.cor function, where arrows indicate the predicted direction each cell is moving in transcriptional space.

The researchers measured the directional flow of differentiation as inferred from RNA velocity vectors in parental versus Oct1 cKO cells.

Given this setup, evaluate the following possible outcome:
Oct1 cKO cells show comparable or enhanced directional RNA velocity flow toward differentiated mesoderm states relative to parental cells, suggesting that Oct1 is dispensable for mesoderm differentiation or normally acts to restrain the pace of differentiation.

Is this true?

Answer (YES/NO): NO